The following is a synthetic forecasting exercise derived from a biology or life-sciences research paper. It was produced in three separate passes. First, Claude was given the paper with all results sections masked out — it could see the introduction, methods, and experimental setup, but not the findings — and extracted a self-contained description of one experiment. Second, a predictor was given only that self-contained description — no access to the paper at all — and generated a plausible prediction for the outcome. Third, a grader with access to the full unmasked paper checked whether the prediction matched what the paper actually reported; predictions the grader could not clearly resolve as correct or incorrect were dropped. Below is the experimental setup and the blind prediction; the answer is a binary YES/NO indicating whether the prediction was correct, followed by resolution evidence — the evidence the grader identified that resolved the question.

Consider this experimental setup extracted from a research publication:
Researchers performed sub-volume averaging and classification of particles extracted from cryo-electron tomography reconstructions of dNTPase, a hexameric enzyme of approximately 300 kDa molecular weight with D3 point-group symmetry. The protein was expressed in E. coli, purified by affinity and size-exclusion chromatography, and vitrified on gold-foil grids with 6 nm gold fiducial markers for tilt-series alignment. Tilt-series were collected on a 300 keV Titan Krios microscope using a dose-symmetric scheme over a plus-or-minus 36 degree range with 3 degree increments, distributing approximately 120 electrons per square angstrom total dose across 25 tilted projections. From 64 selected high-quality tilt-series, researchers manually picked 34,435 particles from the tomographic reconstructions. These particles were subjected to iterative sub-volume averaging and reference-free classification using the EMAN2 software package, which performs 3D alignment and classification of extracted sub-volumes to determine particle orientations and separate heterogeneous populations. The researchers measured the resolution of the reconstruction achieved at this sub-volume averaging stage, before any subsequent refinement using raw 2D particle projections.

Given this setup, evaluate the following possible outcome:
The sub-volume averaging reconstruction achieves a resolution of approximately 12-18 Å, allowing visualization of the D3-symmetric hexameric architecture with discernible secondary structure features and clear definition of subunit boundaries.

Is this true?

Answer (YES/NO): NO